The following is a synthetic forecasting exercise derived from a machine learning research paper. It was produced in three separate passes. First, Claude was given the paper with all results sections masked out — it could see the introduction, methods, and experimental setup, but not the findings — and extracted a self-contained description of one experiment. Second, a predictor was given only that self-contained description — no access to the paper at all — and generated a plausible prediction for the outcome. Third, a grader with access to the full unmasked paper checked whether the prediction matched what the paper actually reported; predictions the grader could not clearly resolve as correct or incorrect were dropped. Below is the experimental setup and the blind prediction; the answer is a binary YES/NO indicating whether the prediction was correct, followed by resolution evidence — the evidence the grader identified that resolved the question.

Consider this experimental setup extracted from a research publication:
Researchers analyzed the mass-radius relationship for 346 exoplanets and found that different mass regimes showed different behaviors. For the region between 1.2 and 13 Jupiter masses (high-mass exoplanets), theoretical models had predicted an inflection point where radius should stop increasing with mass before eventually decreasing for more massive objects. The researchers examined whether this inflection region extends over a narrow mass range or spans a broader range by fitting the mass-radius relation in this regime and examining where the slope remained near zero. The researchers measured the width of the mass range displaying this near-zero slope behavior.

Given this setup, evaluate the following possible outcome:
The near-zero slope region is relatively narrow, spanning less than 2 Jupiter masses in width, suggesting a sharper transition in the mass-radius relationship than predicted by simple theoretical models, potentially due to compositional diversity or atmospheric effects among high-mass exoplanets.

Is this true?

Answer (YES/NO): NO